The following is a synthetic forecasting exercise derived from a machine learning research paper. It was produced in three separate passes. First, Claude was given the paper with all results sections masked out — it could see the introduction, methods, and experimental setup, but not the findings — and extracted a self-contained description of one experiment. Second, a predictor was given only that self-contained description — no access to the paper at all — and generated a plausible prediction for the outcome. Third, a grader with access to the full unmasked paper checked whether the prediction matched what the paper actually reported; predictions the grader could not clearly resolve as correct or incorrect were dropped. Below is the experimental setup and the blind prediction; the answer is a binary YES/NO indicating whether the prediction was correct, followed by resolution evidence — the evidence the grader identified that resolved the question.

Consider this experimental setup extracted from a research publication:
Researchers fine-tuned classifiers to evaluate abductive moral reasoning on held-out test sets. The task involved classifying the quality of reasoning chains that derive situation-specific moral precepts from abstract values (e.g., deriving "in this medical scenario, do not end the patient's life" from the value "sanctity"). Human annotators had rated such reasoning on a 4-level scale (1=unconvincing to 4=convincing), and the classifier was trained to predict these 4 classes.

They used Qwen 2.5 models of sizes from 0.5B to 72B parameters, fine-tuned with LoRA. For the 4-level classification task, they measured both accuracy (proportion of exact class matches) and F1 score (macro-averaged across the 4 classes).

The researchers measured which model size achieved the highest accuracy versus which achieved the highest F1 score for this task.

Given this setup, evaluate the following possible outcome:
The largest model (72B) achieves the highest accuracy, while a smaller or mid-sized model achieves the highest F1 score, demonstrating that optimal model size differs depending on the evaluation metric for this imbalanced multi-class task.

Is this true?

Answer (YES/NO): NO